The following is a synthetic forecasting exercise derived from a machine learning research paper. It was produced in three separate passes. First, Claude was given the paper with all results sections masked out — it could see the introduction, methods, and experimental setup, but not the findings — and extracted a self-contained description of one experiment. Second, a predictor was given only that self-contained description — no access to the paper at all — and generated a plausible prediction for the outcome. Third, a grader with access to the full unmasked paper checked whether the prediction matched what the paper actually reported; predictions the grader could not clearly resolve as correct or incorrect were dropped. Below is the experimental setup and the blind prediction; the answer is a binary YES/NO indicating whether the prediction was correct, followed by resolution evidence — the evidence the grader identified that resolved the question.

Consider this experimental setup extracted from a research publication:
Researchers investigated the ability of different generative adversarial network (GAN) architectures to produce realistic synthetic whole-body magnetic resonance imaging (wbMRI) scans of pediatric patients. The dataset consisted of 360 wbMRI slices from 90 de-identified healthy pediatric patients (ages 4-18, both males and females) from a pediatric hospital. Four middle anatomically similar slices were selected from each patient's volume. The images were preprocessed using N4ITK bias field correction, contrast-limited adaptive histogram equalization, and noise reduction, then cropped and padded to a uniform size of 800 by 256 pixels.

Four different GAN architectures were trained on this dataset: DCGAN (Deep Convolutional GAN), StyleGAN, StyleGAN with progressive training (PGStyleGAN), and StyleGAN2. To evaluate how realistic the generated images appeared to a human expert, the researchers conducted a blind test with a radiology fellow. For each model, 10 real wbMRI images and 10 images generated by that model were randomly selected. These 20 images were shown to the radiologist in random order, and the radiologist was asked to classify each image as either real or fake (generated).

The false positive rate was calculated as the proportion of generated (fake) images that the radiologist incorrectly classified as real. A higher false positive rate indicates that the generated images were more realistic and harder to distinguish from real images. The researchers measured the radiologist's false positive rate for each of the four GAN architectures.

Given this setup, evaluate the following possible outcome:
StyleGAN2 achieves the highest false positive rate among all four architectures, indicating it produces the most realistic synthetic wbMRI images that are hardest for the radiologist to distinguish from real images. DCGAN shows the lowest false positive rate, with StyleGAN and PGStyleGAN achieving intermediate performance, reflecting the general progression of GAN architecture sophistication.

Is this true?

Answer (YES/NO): NO